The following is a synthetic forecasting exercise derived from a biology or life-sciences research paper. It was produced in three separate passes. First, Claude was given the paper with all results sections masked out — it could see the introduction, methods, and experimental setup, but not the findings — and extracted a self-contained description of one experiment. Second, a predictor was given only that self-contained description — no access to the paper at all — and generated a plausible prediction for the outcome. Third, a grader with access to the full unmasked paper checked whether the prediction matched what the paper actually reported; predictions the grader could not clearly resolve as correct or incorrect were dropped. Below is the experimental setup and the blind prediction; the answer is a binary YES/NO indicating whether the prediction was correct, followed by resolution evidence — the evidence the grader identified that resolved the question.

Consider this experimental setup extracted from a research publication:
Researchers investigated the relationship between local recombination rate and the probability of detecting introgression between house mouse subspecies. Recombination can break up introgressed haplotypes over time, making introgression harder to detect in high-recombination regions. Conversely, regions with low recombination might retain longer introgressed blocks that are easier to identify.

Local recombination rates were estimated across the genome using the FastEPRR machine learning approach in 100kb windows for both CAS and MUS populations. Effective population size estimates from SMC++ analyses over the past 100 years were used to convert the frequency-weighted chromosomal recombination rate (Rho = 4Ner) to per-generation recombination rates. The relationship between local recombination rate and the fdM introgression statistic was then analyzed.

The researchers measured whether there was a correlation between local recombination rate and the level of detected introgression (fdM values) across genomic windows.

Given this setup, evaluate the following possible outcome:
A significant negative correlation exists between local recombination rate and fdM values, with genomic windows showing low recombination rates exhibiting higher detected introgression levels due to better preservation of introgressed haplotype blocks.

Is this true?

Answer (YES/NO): NO